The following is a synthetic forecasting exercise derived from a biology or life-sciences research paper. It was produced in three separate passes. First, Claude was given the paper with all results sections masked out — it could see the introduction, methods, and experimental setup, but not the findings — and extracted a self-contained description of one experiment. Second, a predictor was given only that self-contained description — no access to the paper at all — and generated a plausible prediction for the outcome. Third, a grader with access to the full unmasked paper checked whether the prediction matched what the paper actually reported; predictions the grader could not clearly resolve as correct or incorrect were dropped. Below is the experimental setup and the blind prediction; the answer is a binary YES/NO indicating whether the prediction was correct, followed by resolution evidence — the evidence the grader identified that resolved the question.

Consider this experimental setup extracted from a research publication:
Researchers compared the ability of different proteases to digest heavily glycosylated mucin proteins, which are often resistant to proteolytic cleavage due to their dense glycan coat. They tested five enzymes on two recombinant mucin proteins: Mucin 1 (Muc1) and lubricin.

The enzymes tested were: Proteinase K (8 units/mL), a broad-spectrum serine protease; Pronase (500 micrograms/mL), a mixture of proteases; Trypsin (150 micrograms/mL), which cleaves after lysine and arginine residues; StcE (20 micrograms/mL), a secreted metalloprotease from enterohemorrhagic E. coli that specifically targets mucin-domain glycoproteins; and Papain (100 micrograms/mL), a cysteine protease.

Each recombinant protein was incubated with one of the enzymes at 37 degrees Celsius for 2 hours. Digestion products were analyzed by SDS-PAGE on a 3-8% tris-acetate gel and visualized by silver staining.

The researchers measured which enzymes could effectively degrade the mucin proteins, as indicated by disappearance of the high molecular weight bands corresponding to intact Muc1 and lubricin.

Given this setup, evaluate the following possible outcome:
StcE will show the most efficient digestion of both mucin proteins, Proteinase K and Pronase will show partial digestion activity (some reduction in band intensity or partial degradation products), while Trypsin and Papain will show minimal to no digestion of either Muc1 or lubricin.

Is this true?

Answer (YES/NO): NO